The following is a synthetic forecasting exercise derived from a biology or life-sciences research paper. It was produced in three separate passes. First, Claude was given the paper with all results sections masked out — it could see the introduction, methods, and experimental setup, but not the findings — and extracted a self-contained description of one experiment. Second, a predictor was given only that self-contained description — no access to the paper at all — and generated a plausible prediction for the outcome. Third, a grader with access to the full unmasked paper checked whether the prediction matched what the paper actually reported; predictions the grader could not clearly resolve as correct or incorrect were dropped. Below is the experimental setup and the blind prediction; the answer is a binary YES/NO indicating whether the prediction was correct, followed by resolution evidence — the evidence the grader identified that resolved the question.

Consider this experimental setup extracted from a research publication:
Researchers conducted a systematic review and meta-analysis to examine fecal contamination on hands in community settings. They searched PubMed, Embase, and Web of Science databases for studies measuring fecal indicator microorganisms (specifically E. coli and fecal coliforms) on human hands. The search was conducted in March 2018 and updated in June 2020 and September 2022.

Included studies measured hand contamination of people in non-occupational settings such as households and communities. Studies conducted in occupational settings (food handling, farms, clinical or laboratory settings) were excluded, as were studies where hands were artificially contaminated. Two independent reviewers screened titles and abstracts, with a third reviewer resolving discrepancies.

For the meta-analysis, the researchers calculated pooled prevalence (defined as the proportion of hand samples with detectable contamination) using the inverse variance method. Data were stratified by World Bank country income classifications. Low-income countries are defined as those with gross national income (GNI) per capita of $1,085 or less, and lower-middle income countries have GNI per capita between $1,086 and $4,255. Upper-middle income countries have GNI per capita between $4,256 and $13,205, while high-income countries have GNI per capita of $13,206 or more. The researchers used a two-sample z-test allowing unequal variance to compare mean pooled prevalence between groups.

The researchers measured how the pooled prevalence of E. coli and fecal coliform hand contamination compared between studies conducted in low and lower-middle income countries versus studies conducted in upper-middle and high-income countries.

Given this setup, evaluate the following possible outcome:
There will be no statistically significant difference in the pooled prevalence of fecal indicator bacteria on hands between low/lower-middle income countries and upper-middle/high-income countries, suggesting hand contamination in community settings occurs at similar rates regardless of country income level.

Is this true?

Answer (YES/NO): NO